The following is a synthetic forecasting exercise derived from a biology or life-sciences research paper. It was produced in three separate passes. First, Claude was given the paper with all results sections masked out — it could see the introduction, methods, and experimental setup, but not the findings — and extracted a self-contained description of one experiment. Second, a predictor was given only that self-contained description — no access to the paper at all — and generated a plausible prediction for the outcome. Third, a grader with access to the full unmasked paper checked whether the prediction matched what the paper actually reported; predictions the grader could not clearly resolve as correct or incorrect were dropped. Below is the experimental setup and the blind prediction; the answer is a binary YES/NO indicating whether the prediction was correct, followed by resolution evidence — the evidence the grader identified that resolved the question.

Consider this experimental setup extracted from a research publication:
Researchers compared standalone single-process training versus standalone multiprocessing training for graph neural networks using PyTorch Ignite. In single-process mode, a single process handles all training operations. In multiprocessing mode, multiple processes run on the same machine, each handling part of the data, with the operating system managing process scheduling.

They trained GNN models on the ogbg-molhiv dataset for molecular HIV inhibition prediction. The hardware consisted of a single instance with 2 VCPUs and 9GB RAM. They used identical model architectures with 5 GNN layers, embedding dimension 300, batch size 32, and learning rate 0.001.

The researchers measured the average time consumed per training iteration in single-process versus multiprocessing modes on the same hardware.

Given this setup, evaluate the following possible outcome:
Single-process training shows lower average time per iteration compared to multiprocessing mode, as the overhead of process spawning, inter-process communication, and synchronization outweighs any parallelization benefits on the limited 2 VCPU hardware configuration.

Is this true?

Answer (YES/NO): YES